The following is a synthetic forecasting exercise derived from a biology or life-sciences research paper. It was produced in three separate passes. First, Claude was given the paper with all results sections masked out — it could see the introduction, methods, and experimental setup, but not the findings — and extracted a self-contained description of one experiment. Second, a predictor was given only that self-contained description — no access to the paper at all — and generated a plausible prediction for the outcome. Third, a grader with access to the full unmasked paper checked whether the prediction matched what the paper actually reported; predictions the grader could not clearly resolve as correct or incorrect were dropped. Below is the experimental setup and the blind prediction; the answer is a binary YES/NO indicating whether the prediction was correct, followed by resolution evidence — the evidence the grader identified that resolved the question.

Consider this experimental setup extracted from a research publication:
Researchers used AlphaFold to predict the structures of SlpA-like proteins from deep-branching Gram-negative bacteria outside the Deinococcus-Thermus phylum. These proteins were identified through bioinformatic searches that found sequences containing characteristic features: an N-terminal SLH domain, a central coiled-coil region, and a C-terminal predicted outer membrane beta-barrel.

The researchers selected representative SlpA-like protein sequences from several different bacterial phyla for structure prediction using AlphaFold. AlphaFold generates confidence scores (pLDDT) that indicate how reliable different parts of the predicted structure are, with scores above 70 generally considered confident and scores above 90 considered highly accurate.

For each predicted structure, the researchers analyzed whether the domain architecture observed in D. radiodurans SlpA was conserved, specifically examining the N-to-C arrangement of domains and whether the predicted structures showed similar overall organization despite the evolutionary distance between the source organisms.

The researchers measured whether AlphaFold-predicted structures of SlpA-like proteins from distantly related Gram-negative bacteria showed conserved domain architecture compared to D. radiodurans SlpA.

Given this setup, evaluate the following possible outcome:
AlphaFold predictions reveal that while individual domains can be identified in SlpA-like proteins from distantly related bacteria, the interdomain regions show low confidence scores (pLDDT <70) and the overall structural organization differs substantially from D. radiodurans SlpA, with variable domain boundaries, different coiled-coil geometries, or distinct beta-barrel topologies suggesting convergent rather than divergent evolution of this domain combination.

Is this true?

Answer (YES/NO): NO